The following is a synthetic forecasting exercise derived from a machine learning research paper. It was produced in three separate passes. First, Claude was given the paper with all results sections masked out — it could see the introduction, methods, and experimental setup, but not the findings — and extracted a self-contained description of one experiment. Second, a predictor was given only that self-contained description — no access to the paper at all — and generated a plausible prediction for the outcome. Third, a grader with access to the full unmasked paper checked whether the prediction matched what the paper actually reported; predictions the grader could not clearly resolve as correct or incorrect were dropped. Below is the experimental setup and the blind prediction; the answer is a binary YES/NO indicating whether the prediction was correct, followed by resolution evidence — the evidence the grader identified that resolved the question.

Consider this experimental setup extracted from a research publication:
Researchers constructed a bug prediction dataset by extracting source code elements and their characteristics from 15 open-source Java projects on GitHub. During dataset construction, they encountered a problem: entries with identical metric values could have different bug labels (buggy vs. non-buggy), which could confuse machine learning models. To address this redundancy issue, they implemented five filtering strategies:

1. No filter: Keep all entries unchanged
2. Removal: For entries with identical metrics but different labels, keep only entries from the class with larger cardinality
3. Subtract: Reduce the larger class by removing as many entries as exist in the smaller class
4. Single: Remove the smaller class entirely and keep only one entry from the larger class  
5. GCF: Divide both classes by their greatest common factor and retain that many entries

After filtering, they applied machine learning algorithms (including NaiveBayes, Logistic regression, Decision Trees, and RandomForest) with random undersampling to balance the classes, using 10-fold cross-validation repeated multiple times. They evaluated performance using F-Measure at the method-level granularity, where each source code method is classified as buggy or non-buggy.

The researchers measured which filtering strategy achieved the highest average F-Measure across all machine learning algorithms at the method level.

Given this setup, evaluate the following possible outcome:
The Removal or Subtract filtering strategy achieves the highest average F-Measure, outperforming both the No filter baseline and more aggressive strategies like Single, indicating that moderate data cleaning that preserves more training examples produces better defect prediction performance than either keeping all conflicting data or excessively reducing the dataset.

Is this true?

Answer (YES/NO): YES